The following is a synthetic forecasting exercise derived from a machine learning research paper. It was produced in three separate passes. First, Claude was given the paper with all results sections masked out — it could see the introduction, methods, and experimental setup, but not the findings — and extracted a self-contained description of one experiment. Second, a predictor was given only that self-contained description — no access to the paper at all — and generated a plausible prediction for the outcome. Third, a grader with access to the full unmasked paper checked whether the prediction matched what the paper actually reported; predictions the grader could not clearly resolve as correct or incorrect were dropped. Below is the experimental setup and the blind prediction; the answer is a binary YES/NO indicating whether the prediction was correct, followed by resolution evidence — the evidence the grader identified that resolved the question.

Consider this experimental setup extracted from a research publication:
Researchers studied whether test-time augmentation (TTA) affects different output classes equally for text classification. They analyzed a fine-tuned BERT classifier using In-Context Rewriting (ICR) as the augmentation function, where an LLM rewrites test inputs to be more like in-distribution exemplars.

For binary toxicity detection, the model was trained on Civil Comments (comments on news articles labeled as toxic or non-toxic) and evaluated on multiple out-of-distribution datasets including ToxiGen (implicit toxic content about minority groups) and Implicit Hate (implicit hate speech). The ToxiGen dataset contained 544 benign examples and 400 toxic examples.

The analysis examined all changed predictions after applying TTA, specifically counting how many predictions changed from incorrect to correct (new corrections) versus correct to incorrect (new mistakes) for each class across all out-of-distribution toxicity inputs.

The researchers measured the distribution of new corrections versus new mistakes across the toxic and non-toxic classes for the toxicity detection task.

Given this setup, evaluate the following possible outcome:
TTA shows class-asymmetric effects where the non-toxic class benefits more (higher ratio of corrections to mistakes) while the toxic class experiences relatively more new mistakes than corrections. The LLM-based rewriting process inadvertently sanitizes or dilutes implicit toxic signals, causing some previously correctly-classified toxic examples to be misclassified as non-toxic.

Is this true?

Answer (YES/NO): YES